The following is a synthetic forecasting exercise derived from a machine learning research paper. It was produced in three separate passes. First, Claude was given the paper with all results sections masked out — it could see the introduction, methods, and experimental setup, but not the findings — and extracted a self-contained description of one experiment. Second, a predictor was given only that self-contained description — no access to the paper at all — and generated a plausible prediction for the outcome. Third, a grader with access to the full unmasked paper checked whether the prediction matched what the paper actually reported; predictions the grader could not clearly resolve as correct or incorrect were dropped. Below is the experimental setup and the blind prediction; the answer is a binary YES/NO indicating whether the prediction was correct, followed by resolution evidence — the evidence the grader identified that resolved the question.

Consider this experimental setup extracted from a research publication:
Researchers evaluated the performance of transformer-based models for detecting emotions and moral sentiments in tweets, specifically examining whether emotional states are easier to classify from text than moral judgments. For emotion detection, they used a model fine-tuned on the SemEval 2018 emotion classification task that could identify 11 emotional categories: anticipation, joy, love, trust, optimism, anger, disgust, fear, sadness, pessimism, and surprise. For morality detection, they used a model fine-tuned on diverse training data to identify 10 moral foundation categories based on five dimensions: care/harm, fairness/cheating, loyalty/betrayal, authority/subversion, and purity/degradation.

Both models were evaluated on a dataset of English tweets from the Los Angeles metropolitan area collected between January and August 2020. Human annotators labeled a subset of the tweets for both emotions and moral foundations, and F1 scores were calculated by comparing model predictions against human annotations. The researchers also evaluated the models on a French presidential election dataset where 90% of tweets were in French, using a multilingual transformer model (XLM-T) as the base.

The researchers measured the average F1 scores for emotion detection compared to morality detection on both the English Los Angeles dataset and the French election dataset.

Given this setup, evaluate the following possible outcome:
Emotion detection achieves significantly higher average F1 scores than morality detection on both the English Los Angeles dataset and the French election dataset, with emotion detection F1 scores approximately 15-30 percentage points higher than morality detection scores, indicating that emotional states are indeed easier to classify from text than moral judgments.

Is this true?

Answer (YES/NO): NO